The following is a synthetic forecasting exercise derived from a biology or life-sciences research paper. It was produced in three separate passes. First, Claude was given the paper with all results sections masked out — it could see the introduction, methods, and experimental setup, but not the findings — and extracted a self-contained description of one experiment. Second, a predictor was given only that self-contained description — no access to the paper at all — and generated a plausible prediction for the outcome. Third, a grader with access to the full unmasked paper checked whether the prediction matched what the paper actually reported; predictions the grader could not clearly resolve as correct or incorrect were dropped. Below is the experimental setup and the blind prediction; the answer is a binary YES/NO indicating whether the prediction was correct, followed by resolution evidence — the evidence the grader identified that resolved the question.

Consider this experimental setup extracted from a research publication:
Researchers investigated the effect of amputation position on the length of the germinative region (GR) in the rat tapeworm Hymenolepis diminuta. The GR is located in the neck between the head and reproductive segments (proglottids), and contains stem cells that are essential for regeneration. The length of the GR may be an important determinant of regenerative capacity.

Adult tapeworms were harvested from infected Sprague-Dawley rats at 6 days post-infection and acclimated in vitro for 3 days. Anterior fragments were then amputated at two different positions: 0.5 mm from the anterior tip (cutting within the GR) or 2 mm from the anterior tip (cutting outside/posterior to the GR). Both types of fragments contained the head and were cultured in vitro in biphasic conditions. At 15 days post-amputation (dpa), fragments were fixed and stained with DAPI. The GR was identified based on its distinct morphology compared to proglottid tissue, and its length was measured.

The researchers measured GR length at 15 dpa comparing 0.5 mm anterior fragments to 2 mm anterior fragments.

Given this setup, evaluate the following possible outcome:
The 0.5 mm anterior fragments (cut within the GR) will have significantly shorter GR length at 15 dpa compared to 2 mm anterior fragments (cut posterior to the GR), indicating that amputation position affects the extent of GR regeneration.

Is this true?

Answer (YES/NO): NO